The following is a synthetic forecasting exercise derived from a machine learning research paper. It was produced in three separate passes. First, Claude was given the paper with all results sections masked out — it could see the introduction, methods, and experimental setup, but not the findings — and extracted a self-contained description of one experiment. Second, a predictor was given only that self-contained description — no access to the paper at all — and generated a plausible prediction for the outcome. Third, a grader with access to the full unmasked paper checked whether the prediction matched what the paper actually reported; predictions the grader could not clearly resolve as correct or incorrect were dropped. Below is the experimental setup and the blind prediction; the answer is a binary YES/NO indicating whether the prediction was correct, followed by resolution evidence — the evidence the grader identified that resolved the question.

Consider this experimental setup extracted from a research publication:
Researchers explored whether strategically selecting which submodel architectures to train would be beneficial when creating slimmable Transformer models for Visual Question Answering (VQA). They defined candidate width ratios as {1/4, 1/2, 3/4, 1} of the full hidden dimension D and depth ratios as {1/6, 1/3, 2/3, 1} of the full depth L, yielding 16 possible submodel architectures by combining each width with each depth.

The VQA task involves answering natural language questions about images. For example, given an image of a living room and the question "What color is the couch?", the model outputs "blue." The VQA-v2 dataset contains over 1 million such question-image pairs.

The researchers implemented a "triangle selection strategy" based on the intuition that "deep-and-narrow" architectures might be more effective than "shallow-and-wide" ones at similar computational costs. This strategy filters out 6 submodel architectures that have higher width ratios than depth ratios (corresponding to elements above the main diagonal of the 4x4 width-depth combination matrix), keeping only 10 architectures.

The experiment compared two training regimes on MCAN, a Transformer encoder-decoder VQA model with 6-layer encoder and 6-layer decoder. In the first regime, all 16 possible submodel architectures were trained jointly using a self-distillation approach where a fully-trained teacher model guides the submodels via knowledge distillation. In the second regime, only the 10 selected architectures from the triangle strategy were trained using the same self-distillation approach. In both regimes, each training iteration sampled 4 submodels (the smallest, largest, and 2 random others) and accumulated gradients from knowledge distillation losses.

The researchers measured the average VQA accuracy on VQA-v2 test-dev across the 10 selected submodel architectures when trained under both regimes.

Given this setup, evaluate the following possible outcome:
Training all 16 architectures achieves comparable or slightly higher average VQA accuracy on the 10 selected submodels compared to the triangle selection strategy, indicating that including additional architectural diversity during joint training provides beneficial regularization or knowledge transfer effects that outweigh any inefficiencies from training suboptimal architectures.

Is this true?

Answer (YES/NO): NO